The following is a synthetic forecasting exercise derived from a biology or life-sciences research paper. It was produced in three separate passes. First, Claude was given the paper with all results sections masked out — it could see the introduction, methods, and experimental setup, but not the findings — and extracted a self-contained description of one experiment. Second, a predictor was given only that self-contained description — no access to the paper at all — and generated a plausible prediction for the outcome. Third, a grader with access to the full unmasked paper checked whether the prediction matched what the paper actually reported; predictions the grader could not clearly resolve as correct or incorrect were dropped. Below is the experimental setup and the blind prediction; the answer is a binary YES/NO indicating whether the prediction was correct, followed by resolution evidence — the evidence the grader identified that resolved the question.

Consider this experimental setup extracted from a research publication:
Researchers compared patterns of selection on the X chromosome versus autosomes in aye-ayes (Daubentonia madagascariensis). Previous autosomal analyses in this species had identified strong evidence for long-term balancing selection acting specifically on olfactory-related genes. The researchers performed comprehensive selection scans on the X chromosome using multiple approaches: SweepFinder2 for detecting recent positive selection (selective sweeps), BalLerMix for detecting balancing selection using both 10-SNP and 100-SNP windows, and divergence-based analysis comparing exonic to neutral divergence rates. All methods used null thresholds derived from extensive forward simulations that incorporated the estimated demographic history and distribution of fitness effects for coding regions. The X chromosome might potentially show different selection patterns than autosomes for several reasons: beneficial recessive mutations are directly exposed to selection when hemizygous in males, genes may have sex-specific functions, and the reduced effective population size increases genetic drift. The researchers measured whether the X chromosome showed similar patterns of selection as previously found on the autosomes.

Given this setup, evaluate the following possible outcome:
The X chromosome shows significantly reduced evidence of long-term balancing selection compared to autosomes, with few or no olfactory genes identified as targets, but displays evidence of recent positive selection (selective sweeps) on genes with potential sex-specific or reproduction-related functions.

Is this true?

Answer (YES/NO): NO